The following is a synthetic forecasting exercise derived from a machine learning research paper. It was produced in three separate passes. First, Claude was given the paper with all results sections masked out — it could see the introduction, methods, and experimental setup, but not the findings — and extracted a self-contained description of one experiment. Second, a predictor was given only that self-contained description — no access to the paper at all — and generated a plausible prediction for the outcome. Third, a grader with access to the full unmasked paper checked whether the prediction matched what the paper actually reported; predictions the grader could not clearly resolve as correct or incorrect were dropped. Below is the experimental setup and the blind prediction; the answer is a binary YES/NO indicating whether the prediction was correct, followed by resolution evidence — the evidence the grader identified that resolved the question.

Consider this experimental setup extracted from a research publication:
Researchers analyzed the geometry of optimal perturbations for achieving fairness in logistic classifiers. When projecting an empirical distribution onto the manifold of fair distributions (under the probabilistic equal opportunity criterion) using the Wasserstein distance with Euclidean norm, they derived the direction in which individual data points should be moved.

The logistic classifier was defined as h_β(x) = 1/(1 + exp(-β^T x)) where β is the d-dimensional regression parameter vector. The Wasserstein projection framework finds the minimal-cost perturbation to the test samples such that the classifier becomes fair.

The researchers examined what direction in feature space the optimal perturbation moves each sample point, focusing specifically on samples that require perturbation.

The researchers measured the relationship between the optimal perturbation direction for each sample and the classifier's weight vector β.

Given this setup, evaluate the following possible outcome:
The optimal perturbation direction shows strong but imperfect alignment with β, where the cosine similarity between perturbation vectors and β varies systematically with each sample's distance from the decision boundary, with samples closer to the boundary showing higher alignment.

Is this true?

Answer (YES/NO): NO